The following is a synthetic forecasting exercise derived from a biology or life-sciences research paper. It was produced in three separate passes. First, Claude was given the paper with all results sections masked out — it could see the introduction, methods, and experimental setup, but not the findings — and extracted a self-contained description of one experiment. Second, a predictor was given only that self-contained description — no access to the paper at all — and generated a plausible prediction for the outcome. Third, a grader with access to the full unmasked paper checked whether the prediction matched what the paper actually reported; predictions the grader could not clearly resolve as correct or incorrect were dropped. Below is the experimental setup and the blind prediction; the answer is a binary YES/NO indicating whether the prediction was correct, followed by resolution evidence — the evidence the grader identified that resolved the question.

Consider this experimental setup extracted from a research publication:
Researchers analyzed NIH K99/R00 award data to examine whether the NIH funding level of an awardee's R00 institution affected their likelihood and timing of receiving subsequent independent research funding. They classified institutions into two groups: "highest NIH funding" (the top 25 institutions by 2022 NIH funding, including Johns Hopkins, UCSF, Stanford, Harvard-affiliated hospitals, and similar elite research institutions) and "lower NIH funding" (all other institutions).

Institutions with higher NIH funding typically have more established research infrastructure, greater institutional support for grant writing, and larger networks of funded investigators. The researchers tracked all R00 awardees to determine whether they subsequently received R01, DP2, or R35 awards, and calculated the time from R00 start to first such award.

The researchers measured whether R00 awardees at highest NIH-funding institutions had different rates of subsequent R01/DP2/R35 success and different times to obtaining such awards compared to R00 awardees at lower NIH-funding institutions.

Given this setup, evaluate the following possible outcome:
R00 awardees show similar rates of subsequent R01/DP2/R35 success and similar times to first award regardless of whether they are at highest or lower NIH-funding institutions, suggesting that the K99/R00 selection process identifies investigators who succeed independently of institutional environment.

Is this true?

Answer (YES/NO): NO